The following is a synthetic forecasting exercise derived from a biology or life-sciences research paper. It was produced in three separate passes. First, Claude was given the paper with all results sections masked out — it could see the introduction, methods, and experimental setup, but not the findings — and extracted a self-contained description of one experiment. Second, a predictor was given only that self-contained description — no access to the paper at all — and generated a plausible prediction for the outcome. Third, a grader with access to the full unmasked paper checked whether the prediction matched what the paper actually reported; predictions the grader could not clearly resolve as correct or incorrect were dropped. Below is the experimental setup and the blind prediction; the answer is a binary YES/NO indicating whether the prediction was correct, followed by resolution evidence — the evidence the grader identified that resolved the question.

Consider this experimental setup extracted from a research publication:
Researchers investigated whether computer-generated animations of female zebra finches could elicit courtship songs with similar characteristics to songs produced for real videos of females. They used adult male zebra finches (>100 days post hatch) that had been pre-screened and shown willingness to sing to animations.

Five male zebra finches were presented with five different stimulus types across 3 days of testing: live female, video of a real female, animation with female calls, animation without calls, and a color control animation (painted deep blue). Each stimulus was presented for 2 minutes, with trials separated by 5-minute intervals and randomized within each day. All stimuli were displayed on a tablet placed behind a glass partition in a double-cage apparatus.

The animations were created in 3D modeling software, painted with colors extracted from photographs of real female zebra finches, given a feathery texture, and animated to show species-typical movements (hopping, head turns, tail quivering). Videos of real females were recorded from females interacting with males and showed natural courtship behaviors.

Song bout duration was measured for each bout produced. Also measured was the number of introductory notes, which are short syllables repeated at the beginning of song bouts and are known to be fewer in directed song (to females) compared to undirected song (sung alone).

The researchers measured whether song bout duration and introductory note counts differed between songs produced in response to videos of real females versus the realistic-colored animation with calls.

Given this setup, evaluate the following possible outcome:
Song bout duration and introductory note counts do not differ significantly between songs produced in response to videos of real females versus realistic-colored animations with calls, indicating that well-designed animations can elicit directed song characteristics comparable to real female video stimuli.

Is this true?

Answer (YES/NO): YES